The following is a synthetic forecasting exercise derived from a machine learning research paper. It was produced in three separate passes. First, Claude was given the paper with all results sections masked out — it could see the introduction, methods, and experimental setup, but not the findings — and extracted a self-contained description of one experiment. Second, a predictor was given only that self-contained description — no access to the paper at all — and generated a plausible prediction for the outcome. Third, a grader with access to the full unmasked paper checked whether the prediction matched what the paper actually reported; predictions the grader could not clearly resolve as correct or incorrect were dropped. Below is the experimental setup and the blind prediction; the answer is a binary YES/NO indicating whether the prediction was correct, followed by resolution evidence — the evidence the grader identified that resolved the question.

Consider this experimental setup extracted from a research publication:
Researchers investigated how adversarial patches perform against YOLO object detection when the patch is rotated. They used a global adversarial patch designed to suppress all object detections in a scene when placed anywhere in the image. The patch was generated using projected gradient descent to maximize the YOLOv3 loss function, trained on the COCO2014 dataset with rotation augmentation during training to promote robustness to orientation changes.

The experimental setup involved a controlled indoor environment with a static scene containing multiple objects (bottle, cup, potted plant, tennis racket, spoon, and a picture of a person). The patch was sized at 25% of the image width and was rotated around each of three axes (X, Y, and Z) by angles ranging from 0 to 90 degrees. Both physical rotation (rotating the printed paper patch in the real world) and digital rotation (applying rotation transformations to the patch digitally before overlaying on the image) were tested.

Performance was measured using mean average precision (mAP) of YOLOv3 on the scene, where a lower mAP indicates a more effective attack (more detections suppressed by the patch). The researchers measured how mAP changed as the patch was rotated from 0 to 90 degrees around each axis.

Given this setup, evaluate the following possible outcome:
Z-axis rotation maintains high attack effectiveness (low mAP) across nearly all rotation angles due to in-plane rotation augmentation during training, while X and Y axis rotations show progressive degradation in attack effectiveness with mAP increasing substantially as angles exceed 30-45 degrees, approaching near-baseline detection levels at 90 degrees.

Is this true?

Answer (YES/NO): NO